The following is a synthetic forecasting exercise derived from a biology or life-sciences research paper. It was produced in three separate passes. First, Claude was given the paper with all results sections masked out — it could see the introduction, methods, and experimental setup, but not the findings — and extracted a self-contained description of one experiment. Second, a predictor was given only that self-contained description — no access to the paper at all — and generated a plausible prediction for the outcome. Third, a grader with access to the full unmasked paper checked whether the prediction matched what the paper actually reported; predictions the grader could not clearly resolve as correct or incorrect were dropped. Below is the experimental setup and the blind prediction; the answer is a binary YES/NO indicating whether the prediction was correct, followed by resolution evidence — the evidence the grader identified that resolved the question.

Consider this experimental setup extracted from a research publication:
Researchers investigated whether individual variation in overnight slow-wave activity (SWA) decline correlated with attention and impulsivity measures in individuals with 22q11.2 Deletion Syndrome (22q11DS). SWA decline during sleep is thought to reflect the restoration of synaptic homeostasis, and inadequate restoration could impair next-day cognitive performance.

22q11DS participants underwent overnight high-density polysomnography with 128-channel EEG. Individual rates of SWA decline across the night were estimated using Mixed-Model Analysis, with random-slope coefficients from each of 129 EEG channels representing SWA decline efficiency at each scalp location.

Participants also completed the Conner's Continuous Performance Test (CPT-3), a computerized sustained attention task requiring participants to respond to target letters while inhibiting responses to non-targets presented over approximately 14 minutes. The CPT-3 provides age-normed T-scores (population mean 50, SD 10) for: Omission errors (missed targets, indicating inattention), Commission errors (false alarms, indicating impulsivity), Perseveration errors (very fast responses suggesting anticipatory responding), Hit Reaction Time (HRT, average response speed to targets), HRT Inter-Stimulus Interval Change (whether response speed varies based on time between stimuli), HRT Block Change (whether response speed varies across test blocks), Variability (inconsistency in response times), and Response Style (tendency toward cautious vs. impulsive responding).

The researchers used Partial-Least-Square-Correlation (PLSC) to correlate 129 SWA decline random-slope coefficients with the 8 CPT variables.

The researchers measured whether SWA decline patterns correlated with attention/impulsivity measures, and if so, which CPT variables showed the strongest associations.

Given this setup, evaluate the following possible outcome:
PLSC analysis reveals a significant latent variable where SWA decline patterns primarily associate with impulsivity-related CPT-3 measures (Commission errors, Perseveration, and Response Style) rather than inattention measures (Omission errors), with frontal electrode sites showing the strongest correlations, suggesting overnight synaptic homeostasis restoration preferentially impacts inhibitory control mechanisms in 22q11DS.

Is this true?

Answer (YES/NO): NO